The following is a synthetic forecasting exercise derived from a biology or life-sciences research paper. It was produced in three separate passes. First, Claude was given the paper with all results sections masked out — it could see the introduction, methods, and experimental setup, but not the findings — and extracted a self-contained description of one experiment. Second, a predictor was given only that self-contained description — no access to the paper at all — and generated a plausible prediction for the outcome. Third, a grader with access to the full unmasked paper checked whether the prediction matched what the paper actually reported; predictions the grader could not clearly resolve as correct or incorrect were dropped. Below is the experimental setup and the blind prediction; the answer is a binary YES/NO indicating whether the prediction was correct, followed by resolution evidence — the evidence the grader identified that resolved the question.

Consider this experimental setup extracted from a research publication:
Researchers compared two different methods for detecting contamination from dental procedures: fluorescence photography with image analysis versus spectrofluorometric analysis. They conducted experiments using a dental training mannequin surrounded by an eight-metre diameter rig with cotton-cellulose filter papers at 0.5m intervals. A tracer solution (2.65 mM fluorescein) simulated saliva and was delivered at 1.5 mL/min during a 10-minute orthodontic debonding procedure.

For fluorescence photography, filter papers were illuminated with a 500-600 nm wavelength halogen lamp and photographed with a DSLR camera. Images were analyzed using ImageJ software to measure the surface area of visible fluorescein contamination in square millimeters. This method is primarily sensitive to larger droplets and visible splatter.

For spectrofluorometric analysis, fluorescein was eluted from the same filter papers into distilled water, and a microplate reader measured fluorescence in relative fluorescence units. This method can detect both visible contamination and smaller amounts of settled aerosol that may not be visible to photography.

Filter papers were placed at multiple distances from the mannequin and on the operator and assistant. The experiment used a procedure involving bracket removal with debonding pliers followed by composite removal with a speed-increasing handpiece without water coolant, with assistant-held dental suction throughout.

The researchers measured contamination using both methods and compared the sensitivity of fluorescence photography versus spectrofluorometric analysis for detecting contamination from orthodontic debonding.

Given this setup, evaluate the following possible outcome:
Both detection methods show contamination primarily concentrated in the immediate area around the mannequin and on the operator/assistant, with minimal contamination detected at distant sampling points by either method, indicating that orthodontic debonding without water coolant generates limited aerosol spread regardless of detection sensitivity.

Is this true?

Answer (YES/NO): YES